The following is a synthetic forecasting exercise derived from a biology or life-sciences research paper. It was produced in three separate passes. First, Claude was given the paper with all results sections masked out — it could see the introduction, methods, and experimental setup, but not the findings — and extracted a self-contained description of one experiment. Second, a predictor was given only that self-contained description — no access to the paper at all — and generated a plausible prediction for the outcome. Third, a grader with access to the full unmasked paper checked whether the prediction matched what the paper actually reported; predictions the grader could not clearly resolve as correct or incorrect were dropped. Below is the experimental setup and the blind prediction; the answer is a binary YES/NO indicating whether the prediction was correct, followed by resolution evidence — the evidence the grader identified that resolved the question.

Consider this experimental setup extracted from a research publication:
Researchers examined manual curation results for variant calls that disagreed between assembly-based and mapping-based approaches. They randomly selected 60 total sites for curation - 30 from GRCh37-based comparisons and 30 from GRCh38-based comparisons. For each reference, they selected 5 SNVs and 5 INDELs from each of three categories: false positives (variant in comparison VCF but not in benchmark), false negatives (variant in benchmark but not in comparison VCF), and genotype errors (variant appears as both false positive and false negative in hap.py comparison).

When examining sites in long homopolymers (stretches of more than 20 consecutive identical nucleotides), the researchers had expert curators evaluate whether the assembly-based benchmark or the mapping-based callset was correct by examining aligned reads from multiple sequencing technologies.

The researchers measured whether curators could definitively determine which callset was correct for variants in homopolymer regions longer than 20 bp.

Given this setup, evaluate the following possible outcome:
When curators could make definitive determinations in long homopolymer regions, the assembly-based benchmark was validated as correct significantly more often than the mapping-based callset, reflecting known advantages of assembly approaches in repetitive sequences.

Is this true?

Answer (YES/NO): NO